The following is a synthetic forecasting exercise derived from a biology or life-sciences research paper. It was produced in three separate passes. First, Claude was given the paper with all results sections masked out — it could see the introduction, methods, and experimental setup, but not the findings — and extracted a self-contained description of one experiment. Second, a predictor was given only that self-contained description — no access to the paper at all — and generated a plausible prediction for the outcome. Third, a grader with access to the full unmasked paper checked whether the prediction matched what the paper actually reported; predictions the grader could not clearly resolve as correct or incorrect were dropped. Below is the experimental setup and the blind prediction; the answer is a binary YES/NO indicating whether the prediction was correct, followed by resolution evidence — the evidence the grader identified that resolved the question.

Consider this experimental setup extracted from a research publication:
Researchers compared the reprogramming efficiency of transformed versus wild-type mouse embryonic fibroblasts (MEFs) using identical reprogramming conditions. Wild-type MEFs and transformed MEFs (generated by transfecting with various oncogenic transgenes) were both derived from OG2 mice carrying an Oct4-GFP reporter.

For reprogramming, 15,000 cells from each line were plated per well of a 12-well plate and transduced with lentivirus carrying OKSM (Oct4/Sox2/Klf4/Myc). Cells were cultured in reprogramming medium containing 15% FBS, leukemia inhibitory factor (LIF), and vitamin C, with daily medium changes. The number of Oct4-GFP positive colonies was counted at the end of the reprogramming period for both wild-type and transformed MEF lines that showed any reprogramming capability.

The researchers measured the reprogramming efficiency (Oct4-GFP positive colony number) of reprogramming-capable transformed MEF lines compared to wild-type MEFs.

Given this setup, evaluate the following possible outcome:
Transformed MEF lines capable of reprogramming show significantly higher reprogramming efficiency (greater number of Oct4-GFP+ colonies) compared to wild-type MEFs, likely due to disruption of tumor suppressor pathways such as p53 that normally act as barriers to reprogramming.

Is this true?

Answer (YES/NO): NO